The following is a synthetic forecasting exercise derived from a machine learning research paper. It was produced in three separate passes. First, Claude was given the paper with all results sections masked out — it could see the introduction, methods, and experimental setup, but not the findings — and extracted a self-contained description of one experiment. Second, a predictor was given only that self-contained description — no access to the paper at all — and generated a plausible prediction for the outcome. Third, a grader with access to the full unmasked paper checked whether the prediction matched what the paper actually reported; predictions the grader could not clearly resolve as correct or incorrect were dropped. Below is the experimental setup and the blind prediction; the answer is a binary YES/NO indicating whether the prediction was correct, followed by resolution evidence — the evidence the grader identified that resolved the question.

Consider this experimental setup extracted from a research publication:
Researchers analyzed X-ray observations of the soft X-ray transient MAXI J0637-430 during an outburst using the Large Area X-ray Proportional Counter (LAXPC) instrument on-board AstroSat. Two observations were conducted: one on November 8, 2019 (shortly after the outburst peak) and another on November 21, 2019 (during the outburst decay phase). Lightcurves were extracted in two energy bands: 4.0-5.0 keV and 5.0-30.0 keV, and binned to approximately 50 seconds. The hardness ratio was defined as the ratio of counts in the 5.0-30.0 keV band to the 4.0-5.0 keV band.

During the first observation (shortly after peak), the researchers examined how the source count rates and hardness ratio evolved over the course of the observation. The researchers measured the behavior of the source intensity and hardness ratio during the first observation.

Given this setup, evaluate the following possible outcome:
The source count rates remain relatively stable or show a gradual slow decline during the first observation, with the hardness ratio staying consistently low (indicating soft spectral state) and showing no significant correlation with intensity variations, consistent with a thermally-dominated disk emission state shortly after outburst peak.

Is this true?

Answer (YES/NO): NO